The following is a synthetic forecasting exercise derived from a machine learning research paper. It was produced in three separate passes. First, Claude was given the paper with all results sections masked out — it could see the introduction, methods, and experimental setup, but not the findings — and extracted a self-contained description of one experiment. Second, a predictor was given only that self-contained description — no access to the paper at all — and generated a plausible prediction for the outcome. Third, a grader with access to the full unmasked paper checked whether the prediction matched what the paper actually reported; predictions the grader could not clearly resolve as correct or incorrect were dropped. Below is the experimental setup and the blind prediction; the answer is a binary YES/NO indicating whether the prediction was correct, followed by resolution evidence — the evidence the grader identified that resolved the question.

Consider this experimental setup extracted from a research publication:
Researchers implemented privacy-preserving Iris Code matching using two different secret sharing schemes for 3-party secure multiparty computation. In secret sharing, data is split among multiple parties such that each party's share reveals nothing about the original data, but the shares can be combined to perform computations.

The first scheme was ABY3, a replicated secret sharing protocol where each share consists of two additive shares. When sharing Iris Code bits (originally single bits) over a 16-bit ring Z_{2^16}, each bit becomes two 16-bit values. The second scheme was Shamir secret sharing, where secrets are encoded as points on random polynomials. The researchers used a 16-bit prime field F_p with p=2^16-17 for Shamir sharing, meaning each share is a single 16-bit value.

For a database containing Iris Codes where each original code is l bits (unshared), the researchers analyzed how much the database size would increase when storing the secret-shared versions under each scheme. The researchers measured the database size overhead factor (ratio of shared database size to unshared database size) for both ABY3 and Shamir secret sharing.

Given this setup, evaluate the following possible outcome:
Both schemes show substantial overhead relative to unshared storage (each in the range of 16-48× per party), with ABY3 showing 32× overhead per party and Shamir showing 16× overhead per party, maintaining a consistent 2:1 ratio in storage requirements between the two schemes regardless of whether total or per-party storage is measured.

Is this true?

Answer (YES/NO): YES